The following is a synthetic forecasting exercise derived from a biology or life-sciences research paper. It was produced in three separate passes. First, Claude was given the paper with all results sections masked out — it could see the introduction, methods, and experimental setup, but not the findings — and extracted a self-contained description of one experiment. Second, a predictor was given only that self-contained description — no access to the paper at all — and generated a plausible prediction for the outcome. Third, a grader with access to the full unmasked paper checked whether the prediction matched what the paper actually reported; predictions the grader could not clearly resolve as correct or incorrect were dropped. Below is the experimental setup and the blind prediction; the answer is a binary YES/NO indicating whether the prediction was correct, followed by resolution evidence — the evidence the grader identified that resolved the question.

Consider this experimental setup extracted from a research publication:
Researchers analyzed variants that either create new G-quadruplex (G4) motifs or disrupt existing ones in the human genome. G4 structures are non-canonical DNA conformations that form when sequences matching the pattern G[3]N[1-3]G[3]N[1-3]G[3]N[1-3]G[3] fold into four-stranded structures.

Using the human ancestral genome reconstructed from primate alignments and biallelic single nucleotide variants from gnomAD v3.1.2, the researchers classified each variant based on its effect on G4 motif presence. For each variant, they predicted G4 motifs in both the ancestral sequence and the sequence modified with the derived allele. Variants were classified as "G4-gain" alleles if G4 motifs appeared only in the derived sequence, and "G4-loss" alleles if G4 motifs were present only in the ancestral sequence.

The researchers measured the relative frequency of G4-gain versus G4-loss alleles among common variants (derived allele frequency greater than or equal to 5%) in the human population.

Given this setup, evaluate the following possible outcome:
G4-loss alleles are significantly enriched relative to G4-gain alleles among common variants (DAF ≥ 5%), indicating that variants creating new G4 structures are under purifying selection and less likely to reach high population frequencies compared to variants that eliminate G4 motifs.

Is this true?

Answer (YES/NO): NO